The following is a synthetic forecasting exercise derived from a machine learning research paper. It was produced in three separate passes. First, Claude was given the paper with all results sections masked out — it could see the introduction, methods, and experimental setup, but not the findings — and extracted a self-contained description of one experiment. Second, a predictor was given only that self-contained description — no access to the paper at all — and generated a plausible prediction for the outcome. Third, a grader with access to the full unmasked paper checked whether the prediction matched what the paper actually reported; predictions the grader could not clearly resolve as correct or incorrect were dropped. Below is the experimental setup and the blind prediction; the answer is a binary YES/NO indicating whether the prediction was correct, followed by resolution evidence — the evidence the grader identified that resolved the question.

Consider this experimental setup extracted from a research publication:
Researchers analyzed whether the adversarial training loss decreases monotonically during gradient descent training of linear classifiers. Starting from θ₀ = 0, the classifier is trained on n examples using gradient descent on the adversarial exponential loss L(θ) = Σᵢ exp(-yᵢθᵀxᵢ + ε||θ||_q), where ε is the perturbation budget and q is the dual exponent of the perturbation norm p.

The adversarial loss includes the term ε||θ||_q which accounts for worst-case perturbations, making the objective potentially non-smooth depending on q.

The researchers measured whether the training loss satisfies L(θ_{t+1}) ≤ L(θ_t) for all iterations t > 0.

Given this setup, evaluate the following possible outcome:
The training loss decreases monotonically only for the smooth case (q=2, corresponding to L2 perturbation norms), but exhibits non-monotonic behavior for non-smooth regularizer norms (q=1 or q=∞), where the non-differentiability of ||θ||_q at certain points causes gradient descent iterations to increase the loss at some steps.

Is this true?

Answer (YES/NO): NO